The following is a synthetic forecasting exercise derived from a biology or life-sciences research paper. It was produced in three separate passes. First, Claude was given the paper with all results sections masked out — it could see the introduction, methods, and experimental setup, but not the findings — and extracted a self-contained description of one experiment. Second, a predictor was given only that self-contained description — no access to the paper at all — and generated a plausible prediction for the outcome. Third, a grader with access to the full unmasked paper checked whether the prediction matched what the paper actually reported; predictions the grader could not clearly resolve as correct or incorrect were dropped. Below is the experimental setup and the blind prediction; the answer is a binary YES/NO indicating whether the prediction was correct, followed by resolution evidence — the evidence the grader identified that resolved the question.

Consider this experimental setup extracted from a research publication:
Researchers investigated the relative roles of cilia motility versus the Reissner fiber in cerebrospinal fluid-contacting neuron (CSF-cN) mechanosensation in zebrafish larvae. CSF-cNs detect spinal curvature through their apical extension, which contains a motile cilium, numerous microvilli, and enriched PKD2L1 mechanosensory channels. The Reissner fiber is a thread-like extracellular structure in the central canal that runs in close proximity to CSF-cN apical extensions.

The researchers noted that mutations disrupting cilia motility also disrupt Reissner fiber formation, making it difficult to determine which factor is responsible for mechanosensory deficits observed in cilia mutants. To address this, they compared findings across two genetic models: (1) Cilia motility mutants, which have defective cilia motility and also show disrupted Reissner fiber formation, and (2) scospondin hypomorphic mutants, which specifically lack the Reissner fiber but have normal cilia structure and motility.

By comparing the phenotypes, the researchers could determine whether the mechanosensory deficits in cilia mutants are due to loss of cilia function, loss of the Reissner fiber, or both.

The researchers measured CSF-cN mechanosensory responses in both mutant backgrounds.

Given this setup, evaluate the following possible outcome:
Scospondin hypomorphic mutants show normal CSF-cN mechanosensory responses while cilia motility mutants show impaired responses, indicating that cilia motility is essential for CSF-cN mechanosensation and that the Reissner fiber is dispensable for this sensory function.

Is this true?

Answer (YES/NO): NO